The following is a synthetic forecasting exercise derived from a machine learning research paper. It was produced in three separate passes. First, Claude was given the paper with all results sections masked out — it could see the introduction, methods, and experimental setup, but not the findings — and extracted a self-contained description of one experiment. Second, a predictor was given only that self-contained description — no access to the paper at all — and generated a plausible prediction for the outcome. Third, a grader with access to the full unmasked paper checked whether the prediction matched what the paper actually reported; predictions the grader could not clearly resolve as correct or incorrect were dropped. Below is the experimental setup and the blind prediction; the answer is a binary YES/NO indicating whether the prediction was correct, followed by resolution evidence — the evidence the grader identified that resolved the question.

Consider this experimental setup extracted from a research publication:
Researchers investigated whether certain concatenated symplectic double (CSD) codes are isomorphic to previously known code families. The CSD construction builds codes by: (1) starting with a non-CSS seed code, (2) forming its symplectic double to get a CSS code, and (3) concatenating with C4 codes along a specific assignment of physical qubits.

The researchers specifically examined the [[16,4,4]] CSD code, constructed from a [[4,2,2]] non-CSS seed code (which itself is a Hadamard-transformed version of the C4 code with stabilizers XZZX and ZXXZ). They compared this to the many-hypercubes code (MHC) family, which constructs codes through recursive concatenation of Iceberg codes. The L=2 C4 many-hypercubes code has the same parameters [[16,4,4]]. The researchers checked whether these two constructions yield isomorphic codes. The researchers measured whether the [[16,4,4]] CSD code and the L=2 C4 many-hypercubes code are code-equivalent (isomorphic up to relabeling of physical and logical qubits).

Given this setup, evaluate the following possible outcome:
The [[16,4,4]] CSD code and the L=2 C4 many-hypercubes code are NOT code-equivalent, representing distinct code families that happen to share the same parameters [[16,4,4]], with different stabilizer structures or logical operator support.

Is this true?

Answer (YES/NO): NO